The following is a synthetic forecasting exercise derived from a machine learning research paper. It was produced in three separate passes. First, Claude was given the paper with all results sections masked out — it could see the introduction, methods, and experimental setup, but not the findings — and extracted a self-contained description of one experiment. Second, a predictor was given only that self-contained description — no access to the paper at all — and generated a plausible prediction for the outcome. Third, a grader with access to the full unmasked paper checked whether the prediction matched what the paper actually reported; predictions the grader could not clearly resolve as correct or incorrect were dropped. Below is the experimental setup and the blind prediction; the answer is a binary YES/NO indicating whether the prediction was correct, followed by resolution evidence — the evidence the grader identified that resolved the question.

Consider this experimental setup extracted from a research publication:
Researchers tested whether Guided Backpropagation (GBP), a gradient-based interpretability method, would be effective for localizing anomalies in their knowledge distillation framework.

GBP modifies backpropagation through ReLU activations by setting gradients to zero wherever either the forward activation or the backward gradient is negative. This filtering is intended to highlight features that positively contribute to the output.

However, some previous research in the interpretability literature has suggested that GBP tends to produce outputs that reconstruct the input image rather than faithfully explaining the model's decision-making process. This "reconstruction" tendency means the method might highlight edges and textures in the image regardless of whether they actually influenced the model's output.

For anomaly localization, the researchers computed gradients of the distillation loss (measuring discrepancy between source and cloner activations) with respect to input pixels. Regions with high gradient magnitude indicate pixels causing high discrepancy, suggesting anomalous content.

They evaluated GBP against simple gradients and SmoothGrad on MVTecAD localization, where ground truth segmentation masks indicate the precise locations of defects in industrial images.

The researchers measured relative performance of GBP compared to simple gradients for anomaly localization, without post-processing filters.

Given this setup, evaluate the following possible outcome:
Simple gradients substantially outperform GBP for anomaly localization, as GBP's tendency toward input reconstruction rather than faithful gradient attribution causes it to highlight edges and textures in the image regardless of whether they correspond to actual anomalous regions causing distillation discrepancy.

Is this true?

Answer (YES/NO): YES